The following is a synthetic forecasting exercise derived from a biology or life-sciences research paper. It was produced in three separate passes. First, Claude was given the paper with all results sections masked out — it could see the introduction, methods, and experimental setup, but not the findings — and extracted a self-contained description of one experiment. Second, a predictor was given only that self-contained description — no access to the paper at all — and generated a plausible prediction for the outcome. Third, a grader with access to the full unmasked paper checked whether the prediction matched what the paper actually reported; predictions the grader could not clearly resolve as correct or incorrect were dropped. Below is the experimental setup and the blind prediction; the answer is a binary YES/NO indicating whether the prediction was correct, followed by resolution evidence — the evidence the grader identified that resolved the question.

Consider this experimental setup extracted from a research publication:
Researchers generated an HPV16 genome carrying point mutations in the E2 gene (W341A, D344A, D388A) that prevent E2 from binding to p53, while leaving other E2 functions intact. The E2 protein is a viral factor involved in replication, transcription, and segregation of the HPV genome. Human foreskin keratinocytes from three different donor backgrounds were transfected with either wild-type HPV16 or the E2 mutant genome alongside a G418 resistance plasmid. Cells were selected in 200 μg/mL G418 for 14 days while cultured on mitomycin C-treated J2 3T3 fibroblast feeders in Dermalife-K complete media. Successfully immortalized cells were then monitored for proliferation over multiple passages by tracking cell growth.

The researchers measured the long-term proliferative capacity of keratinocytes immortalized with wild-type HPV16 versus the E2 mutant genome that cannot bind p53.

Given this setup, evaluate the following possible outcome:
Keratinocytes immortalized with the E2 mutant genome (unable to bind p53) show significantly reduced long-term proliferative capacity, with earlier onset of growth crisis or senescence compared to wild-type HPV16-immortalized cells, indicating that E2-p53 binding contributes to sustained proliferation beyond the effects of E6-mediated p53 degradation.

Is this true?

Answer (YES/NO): YES